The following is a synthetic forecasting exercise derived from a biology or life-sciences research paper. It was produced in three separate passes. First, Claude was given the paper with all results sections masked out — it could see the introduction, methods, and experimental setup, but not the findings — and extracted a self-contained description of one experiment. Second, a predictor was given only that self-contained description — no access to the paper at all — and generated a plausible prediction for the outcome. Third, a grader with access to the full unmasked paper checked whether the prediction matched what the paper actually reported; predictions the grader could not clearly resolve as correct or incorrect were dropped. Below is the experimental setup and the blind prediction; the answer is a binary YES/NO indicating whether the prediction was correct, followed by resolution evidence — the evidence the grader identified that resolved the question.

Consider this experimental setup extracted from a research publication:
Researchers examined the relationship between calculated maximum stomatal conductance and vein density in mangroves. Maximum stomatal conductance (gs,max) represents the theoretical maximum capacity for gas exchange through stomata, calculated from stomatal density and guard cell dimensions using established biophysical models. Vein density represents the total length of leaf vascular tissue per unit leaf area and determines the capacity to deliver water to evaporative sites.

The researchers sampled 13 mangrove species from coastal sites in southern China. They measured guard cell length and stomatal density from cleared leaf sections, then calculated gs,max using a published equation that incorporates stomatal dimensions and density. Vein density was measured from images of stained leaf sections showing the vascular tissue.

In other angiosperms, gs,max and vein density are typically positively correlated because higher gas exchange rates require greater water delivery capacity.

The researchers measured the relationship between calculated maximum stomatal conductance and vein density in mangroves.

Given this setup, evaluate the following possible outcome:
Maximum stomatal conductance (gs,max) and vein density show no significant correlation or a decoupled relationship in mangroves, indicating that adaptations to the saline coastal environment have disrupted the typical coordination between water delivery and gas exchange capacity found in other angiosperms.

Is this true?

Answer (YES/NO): NO